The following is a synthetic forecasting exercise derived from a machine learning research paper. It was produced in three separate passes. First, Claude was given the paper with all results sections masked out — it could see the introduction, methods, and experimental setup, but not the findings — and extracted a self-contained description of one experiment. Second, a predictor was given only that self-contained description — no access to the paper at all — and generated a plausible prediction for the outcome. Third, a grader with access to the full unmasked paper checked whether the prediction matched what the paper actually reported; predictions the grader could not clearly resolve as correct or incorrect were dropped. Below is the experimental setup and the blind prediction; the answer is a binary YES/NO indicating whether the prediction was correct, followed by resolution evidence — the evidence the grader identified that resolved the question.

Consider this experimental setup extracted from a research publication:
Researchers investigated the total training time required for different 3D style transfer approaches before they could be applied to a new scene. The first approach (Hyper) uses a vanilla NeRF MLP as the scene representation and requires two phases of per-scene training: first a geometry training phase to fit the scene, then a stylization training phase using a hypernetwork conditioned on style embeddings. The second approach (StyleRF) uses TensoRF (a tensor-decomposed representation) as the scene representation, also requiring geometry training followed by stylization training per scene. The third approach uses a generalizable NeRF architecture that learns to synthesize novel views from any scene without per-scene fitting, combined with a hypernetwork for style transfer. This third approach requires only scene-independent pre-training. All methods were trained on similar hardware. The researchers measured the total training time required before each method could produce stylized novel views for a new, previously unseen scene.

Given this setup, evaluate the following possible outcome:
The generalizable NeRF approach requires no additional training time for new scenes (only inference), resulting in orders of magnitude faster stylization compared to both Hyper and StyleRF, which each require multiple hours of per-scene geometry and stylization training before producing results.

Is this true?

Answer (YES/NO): YES